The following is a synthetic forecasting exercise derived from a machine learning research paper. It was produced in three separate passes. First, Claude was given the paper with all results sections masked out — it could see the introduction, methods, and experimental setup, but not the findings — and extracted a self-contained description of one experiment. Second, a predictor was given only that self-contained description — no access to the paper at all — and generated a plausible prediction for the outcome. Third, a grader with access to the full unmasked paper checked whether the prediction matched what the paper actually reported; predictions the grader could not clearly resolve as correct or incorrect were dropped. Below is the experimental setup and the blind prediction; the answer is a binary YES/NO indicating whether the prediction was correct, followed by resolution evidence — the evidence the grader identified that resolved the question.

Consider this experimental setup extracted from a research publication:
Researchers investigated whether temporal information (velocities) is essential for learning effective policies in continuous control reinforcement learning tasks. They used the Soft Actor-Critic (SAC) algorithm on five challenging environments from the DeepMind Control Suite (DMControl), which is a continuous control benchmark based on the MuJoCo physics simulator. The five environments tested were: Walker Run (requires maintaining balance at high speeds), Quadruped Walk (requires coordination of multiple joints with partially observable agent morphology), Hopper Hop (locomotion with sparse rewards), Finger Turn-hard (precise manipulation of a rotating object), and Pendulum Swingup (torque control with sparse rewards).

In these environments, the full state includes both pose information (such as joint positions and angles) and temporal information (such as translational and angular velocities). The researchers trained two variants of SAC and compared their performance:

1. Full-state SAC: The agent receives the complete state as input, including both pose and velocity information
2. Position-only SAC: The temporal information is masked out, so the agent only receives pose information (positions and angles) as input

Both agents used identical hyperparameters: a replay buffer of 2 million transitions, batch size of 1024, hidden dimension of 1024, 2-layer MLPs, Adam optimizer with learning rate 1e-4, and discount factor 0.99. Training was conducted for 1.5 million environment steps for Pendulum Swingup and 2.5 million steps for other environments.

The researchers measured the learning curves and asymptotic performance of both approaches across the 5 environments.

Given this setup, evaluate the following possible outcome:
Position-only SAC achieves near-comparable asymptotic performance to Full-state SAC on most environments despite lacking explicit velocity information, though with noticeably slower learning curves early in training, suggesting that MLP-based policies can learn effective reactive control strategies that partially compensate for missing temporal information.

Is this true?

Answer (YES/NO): NO